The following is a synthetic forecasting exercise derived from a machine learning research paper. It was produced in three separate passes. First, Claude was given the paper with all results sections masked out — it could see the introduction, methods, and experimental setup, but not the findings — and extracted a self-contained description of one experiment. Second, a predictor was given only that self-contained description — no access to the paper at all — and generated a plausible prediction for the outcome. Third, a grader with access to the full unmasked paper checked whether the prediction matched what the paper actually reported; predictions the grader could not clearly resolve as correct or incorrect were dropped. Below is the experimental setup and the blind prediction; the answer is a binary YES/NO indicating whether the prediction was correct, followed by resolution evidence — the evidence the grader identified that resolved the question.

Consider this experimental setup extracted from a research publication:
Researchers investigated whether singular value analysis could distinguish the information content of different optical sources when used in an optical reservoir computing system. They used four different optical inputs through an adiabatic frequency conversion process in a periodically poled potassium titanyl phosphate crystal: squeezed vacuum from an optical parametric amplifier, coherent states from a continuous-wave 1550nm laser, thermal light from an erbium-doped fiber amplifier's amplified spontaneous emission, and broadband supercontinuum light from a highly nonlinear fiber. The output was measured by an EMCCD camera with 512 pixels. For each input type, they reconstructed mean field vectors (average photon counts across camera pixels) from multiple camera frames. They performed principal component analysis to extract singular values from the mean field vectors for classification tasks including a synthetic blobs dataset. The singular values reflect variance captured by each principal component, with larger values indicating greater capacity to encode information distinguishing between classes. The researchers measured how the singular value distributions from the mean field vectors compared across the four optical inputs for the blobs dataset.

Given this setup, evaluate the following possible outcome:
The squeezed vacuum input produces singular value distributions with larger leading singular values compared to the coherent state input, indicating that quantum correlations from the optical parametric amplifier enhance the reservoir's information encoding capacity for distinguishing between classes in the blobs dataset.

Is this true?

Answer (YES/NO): NO